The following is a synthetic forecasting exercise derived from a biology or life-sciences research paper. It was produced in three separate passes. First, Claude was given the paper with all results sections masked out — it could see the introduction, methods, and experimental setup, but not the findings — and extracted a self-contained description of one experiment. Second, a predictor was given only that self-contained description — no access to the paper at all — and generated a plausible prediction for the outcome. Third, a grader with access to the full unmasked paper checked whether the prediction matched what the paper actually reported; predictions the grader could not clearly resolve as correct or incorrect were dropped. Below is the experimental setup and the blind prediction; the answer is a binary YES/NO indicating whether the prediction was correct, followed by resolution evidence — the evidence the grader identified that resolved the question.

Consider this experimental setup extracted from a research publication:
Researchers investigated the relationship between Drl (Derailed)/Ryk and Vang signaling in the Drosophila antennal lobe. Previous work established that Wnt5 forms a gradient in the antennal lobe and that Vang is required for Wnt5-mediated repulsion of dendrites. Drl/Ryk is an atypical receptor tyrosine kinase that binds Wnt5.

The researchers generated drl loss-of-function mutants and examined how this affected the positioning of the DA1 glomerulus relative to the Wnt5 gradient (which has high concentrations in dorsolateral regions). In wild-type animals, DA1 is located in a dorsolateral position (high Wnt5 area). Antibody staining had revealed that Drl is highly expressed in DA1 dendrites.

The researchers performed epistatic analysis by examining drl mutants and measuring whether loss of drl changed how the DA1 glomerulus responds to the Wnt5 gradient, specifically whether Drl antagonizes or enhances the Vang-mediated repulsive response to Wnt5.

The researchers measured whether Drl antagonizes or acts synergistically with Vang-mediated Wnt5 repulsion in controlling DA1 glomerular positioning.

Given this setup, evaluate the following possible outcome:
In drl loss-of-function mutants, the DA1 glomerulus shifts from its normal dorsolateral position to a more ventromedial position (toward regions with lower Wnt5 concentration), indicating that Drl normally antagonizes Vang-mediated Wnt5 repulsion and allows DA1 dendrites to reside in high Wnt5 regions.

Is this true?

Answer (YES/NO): YES